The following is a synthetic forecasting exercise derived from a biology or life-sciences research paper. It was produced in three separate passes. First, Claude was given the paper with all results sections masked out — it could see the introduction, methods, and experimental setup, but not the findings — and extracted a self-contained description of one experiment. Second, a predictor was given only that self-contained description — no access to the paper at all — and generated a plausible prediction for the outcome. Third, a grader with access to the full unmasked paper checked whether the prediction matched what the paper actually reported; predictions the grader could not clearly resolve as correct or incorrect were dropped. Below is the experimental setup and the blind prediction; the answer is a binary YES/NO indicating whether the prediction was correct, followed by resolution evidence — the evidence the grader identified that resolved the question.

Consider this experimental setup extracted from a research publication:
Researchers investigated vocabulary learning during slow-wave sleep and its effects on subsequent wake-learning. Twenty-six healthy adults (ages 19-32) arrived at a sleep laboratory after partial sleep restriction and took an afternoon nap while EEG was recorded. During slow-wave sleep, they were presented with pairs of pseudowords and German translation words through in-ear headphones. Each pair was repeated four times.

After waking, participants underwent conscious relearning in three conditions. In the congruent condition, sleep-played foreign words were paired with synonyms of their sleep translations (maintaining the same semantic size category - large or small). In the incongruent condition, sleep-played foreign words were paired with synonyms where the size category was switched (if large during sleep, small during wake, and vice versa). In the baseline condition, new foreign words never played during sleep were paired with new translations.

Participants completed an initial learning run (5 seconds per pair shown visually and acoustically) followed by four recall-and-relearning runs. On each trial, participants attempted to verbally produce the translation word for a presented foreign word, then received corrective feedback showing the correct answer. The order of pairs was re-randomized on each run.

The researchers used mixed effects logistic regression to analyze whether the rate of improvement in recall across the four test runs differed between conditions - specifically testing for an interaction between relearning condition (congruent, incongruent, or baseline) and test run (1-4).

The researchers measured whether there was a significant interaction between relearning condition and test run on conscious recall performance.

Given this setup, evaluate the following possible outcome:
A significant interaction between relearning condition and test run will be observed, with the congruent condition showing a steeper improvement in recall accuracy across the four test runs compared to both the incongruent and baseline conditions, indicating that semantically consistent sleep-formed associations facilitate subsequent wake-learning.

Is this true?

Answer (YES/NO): NO